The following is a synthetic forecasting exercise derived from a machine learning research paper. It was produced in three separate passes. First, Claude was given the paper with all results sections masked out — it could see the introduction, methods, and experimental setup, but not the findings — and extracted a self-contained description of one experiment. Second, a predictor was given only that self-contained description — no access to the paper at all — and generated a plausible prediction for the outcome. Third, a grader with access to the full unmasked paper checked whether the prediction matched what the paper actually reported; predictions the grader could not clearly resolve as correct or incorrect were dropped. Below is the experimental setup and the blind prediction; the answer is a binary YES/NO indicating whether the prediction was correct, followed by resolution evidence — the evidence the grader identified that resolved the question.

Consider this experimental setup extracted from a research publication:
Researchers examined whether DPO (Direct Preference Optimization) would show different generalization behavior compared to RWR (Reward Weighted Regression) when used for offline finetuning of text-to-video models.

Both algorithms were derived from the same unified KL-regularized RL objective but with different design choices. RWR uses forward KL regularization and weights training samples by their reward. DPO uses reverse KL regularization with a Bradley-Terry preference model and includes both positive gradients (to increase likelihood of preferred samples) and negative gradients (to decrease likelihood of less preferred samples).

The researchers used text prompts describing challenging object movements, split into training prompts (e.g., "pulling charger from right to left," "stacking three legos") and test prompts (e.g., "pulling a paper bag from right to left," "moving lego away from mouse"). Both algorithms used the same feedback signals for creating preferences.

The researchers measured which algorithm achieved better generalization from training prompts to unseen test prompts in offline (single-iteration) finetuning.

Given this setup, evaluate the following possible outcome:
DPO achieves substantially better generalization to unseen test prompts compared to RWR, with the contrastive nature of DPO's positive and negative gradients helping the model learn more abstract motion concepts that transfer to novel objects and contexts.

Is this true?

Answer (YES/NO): YES